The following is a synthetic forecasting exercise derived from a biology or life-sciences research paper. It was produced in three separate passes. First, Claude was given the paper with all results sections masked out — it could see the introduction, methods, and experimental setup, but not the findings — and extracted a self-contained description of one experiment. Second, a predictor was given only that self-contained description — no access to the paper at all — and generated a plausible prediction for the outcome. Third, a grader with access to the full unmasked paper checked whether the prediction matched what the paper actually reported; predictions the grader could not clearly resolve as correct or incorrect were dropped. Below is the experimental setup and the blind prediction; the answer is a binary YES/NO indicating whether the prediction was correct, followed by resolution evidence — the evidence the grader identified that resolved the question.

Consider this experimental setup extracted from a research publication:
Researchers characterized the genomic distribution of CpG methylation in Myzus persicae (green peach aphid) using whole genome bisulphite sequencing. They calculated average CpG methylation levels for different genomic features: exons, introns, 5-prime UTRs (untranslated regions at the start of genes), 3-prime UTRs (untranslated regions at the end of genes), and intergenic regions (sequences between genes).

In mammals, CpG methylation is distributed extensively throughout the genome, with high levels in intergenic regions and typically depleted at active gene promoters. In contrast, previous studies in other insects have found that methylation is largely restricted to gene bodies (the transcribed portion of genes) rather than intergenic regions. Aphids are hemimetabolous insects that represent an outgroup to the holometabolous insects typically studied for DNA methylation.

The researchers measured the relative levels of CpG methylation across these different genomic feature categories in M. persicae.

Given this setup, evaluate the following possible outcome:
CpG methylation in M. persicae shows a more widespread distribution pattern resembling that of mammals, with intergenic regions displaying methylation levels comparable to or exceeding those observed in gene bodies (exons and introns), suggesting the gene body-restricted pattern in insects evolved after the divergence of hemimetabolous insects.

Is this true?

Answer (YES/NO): NO